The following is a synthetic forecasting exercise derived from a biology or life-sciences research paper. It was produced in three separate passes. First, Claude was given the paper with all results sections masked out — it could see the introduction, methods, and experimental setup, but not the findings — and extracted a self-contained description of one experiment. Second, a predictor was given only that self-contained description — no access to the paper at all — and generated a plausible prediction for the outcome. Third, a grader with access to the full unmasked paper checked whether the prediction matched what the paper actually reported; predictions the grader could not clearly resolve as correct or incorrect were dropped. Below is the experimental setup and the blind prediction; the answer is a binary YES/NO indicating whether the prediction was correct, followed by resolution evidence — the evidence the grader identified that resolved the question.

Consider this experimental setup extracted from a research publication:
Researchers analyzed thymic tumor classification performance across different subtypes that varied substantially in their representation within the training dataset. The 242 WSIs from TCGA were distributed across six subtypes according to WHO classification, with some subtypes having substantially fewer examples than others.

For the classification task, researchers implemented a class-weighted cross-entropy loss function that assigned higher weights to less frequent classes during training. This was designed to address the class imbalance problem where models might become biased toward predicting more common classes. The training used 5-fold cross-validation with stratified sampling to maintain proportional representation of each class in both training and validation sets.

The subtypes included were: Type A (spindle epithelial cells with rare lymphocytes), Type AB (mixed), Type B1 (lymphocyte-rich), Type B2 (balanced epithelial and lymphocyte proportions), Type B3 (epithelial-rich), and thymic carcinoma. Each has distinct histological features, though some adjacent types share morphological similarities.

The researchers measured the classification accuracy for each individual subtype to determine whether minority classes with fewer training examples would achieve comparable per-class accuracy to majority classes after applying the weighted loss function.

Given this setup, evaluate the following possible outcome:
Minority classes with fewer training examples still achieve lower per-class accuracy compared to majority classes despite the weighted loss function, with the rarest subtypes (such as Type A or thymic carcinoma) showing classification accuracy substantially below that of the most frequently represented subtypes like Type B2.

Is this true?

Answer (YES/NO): NO